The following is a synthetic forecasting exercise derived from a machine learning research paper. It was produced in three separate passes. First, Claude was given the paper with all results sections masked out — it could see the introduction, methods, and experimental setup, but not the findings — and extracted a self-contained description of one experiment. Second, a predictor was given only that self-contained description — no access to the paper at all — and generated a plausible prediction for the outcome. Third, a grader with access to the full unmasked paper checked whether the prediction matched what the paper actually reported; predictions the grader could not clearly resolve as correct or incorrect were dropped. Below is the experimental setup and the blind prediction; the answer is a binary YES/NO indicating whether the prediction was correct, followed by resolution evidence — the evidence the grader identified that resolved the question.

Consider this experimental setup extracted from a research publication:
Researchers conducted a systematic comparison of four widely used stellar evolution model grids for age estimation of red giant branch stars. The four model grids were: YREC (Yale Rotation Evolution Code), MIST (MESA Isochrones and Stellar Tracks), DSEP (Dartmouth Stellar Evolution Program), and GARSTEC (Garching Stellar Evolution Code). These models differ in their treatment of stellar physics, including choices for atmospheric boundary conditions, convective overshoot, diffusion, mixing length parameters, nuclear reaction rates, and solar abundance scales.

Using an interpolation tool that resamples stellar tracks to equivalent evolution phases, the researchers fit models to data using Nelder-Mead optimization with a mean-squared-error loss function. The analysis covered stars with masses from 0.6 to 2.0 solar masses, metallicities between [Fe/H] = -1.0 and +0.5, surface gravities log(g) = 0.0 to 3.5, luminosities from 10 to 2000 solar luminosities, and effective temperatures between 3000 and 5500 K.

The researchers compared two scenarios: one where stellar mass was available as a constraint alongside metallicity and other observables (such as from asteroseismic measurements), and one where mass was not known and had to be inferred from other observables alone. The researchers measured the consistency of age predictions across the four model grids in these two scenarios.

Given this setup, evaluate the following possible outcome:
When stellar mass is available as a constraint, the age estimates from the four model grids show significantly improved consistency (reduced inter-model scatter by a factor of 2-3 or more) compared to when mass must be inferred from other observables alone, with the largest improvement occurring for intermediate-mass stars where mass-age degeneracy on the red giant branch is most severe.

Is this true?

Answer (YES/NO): NO